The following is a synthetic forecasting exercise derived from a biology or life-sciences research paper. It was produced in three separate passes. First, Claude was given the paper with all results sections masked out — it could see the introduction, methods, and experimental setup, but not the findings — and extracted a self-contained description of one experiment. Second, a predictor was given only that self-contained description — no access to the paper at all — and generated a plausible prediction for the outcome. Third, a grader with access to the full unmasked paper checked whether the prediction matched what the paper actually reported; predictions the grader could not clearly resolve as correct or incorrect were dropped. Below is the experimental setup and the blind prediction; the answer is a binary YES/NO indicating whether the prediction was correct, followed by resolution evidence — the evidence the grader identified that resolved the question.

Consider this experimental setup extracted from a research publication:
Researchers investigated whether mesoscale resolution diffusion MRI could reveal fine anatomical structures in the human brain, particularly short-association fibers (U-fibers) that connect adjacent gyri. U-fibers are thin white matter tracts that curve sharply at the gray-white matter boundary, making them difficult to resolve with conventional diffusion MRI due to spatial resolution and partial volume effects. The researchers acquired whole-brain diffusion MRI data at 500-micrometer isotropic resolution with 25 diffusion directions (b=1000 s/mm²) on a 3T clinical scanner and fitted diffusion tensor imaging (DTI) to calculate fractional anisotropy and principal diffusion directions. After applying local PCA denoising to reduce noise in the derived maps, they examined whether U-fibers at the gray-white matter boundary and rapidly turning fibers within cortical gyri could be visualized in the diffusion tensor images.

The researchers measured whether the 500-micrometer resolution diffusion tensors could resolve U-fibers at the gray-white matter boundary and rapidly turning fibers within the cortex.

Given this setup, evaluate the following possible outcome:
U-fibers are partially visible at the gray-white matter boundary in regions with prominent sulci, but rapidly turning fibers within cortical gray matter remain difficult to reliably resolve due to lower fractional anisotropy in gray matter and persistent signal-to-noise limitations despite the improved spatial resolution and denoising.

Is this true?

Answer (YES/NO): NO